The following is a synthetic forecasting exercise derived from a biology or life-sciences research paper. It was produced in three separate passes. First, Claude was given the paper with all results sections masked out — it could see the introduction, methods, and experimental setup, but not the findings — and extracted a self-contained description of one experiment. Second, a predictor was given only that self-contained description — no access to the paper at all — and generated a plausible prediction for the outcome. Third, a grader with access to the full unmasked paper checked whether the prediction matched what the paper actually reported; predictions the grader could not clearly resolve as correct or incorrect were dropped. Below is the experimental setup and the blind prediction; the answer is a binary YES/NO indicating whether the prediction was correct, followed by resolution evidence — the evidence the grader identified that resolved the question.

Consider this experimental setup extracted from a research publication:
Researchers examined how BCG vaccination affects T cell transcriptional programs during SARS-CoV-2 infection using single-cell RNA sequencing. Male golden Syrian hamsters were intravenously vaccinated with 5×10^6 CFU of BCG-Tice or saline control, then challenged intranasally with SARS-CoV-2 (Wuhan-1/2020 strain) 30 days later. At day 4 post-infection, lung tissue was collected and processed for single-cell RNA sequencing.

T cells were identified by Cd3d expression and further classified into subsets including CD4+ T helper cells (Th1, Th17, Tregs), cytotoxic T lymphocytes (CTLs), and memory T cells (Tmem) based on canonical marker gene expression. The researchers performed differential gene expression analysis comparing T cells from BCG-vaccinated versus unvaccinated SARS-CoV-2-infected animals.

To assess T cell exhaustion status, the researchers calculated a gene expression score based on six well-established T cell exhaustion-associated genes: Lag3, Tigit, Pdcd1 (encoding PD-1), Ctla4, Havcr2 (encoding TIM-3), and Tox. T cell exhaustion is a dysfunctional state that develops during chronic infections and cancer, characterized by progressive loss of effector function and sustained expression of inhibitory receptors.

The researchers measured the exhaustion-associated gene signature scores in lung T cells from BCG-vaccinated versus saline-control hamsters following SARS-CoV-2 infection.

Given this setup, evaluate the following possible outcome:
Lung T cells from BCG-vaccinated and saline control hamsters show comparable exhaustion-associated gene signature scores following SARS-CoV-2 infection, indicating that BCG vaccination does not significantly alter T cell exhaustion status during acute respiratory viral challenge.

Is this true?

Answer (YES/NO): NO